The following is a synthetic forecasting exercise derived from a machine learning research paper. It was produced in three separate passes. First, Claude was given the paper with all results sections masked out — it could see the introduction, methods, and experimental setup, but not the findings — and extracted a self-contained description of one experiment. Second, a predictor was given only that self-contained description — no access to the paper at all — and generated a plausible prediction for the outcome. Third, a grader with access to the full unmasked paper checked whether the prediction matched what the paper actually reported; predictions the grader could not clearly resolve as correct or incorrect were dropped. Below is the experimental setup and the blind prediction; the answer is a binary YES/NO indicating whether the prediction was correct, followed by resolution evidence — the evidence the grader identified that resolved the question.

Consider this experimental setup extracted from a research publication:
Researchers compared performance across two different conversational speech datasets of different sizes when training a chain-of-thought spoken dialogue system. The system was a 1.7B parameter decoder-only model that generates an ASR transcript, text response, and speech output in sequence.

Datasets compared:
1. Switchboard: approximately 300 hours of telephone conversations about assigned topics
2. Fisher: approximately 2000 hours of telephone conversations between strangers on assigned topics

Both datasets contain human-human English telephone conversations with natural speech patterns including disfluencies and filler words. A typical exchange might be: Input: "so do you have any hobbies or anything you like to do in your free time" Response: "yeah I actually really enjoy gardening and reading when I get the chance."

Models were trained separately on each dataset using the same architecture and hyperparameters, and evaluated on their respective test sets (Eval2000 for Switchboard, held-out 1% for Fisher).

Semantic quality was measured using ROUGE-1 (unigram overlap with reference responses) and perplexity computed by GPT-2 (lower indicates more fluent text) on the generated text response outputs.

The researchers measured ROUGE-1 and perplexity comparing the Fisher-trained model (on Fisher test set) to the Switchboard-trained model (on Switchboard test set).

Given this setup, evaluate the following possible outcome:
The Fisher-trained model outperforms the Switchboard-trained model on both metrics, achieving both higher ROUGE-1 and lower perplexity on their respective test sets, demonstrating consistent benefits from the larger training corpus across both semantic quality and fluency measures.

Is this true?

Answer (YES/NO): YES